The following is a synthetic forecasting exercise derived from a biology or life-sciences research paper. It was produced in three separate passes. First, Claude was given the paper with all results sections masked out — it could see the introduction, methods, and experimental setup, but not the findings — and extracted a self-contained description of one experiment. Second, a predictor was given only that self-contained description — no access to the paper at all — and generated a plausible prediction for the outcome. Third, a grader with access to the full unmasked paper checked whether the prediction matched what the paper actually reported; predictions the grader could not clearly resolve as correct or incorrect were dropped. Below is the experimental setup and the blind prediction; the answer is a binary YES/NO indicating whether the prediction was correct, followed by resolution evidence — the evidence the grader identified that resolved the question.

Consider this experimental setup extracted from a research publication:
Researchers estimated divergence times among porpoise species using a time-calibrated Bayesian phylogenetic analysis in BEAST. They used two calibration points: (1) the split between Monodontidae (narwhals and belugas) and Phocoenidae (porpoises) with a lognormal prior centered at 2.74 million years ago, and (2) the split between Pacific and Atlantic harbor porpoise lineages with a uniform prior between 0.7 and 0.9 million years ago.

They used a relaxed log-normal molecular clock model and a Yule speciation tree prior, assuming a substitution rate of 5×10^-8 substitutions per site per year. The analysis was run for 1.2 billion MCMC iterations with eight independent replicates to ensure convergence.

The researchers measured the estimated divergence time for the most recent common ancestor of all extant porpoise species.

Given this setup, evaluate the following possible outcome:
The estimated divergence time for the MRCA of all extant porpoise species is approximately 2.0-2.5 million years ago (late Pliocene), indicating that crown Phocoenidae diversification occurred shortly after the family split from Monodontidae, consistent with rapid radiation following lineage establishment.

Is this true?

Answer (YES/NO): NO